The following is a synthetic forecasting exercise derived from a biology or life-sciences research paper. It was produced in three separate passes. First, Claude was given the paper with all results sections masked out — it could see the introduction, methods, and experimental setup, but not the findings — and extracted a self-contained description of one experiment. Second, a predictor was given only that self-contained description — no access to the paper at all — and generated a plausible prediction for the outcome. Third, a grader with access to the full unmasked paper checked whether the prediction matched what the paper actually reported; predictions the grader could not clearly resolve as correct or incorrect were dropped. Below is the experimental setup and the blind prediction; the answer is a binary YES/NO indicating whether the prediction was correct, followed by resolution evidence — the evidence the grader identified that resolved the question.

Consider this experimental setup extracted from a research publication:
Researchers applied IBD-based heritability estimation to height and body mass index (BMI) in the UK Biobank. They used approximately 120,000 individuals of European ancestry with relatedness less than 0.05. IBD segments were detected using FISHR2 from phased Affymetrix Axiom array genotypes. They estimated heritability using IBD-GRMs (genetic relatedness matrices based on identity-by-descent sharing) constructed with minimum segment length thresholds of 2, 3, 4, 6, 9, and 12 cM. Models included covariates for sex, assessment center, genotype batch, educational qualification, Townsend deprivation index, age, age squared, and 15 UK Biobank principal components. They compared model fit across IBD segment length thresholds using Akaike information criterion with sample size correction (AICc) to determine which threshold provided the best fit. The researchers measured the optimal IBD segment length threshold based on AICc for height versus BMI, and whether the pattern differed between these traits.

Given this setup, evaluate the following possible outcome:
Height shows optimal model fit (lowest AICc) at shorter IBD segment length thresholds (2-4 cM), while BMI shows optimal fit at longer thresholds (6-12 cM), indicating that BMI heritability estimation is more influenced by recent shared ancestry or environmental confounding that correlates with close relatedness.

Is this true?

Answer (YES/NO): NO